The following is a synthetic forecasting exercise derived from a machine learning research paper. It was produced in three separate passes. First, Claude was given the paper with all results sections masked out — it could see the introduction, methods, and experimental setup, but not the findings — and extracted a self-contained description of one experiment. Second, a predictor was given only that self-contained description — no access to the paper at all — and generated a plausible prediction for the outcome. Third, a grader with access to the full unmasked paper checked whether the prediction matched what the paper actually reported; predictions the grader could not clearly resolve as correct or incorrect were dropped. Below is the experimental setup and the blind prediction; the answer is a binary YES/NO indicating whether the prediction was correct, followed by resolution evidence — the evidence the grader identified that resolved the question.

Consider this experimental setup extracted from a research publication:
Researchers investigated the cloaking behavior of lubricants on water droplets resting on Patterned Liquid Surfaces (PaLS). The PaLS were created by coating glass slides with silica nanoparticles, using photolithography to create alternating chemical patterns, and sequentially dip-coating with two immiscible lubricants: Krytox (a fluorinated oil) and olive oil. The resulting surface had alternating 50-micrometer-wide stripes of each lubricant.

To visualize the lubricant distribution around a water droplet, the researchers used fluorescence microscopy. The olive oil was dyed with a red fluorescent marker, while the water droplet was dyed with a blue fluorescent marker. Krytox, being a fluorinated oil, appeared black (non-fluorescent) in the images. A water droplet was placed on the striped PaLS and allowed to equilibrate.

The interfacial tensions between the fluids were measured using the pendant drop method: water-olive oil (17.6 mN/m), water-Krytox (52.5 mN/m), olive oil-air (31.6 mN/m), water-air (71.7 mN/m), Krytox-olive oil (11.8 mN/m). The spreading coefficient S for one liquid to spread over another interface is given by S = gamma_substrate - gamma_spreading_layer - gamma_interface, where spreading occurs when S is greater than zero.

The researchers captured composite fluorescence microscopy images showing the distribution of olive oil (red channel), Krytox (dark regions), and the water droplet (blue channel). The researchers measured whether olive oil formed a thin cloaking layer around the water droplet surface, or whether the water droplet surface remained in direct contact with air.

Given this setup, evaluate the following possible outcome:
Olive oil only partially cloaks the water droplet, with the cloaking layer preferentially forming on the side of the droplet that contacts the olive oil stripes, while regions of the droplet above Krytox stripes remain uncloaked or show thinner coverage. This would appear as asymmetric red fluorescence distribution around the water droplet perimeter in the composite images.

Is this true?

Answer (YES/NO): NO